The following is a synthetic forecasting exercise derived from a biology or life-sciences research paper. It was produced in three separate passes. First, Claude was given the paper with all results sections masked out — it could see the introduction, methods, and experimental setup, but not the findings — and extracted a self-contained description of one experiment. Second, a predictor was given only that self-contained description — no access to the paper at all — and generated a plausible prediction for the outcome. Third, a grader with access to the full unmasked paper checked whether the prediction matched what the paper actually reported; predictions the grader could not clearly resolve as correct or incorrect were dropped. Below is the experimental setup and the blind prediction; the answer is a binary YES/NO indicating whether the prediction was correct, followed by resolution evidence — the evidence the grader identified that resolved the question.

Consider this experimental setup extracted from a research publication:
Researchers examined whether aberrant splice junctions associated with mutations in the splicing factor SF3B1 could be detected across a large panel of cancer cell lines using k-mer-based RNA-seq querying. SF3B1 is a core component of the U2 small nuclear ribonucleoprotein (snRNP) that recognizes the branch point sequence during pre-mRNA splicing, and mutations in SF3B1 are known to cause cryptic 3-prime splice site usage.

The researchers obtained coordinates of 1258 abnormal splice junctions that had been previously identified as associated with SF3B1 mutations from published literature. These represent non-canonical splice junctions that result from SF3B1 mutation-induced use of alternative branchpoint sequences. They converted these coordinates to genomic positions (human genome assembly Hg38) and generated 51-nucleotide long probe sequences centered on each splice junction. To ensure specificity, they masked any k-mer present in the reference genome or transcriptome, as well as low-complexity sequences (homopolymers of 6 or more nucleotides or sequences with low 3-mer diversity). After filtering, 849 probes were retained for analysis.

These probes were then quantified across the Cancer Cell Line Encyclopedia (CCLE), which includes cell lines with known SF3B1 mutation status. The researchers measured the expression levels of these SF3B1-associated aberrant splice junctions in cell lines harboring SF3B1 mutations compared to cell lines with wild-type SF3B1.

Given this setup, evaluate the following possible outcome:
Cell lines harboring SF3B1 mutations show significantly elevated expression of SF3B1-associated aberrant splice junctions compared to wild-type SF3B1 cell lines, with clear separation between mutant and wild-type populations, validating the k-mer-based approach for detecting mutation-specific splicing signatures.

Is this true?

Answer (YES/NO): NO